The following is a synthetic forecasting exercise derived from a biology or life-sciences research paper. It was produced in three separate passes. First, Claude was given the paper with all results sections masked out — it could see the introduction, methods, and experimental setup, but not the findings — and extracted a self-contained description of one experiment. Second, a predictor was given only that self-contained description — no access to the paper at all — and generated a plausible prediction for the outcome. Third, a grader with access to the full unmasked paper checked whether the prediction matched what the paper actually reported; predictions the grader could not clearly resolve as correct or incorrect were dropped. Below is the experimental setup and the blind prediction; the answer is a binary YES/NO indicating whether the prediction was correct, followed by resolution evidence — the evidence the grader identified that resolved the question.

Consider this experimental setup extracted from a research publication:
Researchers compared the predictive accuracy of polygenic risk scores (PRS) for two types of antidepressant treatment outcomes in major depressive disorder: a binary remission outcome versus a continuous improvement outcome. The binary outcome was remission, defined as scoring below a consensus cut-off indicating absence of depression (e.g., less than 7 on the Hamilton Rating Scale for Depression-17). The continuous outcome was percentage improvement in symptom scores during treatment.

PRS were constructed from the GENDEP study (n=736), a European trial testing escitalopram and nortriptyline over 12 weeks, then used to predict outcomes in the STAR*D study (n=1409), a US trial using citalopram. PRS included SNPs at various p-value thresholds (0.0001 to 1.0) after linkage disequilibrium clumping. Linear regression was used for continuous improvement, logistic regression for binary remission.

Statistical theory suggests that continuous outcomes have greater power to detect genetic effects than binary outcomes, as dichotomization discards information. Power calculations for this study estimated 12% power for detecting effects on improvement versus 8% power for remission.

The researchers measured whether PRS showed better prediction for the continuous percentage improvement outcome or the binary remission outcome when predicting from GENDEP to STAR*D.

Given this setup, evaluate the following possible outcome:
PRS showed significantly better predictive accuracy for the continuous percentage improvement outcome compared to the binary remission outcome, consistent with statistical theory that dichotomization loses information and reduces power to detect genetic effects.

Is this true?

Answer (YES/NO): NO